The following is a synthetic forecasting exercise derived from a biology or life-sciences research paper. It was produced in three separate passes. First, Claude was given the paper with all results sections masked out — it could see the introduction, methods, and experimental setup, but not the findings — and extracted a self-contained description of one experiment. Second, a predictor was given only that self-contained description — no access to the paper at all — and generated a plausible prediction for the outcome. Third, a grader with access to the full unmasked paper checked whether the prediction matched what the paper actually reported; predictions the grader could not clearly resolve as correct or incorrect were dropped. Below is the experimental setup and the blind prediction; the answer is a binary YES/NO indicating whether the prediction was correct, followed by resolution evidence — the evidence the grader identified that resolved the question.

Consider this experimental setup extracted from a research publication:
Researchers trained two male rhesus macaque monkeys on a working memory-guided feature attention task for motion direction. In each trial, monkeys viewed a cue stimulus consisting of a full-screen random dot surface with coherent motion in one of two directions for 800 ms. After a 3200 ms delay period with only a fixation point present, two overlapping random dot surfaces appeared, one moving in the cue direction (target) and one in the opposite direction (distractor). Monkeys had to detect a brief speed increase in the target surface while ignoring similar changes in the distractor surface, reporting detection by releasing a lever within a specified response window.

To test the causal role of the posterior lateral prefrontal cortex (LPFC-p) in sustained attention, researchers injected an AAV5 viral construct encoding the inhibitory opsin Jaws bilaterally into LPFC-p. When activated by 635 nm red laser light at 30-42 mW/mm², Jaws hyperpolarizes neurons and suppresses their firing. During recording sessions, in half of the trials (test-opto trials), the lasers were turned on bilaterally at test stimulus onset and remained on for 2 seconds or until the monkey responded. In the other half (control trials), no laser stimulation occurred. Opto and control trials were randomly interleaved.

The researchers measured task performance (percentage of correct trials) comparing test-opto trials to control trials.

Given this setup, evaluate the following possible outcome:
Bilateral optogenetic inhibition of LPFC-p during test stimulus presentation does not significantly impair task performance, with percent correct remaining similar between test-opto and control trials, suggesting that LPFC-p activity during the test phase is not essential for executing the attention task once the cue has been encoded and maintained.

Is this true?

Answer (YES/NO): NO